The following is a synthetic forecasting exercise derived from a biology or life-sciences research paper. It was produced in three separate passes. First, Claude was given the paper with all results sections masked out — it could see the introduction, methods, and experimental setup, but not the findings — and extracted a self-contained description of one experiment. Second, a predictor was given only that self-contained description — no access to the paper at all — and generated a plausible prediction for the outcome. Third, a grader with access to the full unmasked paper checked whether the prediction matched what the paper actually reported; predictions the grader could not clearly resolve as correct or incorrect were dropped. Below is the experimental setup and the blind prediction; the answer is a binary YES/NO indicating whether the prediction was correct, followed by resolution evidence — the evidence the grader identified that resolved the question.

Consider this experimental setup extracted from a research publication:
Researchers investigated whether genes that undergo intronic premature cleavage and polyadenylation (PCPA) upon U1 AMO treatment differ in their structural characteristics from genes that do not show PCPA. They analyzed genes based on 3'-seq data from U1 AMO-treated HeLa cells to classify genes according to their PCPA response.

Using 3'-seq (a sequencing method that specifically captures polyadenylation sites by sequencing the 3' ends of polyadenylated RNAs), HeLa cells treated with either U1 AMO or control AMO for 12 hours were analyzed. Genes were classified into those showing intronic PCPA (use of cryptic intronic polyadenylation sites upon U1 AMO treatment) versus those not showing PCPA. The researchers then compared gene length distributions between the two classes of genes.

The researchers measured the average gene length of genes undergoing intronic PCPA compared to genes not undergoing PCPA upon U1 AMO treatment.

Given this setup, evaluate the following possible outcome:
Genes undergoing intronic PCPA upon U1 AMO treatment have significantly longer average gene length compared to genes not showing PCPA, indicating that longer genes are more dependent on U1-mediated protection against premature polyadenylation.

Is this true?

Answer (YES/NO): YES